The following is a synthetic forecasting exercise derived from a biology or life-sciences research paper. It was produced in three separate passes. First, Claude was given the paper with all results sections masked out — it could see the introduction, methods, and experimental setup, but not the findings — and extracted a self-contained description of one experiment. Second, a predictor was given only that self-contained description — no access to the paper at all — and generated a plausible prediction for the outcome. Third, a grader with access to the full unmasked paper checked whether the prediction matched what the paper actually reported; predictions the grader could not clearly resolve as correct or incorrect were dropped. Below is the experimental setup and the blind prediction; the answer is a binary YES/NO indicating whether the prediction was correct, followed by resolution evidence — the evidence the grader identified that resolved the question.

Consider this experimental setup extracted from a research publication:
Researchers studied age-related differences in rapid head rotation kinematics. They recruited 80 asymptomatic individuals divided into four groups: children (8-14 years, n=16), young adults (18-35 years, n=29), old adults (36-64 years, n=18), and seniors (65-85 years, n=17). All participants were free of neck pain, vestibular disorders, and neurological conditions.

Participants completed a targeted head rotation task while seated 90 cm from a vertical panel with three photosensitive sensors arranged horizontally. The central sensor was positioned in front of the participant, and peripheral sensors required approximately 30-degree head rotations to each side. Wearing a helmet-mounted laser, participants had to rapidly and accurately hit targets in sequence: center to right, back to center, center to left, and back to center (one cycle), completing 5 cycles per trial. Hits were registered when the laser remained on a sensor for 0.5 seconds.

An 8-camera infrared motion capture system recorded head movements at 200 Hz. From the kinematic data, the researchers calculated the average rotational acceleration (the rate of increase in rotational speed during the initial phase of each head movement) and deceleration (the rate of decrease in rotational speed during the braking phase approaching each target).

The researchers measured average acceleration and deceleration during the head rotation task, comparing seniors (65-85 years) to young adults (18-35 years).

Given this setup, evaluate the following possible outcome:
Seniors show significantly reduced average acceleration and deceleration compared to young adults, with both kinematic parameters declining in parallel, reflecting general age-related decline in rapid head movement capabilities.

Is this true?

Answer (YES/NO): NO